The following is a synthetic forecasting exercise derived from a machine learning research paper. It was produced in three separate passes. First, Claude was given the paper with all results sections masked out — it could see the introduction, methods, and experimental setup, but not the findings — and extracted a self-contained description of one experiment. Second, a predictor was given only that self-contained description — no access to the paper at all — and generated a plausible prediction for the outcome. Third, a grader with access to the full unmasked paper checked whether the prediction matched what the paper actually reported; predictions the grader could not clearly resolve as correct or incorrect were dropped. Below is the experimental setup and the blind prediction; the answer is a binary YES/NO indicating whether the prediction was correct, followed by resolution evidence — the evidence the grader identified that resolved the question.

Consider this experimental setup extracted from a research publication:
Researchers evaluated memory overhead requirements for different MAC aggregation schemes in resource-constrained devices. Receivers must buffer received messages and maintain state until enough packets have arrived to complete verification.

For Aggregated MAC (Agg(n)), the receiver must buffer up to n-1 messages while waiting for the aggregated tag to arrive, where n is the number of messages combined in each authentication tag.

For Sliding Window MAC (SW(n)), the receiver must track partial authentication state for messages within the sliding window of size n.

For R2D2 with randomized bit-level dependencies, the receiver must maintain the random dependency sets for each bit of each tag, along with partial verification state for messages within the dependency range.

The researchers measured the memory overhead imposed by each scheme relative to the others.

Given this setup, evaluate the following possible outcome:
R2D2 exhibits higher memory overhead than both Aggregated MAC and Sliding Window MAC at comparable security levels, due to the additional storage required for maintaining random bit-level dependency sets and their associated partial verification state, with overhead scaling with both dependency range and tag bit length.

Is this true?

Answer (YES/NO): NO